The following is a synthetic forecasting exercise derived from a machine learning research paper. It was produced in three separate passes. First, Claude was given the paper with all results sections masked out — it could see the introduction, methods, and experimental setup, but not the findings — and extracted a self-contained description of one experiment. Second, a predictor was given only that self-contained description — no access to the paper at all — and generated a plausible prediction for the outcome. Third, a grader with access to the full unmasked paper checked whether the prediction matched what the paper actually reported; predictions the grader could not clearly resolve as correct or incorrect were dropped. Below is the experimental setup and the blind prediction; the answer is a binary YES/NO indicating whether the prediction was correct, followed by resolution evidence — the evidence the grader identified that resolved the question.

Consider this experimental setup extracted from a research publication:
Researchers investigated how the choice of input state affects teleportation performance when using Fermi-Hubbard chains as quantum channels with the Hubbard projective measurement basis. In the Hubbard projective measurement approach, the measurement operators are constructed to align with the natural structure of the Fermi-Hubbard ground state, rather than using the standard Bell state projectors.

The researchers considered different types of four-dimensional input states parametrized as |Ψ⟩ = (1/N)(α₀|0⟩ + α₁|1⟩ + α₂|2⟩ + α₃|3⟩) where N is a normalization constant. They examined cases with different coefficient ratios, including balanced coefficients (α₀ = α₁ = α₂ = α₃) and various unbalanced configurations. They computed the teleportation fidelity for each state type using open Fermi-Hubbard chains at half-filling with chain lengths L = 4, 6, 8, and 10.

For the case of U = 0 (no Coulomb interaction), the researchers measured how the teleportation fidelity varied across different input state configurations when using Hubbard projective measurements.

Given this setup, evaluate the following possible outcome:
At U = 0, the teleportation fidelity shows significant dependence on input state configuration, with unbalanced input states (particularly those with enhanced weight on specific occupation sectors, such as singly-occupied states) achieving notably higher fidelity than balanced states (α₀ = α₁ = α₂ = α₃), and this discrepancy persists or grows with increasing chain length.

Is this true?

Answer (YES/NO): NO